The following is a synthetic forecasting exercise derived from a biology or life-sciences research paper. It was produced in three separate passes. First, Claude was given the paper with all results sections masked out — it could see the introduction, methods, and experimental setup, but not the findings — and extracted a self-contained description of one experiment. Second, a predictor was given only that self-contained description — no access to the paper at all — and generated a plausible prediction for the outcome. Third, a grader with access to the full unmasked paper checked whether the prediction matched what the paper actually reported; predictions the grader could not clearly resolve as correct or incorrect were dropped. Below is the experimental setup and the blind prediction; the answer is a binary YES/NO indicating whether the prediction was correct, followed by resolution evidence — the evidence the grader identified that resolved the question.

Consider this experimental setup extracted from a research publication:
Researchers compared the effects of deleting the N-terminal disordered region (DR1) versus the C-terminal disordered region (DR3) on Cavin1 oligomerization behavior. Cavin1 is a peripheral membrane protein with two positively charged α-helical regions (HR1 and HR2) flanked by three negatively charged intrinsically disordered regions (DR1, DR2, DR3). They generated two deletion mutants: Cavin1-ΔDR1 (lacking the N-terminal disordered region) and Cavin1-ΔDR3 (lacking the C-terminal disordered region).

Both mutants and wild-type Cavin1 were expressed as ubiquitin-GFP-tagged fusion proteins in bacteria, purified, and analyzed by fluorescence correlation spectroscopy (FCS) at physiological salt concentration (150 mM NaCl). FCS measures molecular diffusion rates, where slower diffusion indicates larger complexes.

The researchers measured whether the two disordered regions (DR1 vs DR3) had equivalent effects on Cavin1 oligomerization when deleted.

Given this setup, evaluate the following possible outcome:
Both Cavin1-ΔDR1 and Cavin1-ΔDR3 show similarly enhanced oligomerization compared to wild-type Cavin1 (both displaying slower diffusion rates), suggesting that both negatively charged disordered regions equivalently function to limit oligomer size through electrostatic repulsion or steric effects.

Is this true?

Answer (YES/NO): NO